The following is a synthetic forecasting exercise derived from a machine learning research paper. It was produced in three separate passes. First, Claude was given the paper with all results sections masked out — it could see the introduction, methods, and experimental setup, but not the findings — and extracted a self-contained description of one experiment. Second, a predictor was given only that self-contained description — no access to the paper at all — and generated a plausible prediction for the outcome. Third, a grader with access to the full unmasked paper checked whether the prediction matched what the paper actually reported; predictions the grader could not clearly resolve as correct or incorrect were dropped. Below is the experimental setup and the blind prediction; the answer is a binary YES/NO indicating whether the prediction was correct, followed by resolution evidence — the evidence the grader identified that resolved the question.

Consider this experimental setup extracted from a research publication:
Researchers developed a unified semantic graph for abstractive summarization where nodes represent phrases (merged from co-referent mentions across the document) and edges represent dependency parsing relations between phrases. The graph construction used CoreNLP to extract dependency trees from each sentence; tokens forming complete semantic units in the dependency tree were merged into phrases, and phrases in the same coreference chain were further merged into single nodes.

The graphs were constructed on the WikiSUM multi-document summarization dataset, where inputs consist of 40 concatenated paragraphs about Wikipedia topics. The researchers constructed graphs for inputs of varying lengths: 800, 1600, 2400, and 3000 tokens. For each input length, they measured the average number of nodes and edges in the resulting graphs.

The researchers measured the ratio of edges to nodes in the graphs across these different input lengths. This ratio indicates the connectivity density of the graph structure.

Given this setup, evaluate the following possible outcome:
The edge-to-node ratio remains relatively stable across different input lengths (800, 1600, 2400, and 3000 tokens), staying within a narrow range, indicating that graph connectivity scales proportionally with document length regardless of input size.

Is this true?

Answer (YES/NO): NO